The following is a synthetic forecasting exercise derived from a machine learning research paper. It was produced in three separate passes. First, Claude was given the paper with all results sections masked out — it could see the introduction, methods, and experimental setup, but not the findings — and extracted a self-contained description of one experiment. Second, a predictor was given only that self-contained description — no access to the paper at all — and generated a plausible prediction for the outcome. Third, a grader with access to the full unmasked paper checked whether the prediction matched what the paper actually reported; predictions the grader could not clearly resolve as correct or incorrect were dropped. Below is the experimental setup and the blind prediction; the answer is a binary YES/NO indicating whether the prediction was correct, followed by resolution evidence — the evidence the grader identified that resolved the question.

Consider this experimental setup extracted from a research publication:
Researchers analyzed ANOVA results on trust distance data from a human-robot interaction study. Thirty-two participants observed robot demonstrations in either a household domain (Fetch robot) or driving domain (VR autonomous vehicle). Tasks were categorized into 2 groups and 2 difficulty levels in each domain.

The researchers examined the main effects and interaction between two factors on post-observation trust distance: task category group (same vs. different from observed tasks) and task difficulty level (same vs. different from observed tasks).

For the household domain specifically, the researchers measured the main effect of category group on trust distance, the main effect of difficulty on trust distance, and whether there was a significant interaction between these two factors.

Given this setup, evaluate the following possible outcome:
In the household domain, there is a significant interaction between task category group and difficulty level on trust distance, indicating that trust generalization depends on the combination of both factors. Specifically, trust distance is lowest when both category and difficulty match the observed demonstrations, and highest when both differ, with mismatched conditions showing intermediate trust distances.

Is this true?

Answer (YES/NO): NO